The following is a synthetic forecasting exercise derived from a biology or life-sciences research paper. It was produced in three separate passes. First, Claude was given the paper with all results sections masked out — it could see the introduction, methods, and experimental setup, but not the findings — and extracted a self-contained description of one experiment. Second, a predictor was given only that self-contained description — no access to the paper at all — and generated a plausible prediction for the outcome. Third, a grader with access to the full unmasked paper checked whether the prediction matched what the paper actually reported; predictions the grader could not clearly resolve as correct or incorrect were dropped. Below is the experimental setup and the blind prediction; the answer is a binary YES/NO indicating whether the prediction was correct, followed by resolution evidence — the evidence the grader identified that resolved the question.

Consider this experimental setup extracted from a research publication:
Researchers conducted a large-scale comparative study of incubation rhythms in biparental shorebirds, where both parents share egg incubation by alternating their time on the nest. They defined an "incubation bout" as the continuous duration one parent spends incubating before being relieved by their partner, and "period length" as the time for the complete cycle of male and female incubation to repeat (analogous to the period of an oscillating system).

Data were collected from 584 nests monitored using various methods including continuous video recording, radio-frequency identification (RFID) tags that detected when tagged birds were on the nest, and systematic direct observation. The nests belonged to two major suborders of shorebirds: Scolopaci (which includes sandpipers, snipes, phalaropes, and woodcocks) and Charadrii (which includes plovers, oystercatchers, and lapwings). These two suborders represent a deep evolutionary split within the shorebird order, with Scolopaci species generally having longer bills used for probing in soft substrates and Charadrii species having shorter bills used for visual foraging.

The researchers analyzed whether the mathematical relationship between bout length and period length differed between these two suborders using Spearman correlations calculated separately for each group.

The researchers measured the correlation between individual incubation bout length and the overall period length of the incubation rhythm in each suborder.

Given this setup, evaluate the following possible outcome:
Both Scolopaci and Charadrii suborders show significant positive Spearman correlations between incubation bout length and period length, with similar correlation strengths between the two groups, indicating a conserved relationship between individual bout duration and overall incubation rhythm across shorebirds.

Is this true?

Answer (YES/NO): NO